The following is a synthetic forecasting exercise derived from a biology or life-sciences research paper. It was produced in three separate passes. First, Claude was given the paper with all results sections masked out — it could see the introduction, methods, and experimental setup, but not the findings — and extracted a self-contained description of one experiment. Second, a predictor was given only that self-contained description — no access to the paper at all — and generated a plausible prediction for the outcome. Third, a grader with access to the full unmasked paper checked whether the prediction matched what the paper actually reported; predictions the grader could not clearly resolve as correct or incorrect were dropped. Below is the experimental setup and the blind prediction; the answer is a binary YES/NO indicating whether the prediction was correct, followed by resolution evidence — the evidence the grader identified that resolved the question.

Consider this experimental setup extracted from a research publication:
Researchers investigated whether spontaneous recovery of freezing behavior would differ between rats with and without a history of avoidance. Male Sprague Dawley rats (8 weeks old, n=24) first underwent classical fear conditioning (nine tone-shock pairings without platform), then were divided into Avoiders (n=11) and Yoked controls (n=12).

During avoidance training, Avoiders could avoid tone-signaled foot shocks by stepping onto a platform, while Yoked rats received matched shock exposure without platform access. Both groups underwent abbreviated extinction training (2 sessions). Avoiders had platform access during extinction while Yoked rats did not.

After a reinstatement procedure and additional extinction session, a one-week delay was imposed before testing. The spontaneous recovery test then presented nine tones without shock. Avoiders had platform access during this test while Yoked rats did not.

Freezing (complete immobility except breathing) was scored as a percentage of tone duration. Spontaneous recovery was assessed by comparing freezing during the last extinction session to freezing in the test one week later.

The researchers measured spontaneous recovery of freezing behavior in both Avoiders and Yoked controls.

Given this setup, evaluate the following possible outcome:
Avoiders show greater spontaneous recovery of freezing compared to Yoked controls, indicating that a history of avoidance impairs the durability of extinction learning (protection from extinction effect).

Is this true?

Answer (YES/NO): NO